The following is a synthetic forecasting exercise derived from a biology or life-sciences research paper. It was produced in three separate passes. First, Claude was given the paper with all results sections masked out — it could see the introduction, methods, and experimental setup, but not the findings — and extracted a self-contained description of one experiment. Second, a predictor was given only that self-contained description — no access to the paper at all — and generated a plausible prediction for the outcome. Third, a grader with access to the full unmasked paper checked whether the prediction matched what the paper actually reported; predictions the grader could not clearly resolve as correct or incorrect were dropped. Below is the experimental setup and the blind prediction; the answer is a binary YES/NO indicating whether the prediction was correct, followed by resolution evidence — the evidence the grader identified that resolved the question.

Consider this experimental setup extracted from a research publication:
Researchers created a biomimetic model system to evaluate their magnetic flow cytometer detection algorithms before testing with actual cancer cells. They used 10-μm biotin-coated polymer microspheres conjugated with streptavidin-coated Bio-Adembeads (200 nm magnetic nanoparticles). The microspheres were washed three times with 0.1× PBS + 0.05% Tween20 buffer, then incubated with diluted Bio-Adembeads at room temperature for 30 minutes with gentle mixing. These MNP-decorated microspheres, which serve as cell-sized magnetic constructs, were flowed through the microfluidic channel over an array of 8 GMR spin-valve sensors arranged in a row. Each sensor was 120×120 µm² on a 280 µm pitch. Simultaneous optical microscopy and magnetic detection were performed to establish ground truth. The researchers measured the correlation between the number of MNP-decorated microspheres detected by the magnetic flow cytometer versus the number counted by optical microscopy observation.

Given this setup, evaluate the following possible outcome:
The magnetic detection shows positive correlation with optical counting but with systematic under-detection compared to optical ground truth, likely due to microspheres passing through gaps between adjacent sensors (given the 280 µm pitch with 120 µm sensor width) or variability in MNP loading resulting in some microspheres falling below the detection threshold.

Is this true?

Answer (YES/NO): NO